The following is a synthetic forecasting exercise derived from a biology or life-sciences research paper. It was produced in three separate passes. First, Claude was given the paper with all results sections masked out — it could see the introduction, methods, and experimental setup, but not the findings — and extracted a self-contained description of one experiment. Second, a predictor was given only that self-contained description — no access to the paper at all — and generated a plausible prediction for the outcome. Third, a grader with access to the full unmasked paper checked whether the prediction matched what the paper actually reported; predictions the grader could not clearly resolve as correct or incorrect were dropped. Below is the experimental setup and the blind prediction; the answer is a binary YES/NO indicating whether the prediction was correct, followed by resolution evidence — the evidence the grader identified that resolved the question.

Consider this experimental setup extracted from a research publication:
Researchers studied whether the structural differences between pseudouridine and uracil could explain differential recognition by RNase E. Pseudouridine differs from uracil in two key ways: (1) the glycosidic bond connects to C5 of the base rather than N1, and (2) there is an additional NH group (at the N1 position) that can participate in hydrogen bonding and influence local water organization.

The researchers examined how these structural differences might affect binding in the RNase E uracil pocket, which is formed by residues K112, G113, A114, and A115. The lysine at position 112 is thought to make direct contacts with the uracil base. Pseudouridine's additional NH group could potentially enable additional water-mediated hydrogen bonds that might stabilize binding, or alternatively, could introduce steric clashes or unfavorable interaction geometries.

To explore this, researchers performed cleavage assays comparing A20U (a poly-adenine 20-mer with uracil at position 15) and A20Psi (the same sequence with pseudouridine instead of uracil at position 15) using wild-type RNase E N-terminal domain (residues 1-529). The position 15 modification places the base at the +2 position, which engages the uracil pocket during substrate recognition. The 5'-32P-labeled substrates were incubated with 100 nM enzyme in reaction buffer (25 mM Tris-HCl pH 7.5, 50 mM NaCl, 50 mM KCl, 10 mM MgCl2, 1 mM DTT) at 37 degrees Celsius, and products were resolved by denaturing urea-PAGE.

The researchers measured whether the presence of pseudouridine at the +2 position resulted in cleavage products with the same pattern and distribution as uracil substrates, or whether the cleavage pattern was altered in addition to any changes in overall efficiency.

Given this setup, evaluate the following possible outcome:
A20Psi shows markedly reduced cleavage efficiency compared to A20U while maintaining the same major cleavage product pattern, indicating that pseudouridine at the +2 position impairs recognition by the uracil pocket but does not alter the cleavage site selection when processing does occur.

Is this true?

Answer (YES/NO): NO